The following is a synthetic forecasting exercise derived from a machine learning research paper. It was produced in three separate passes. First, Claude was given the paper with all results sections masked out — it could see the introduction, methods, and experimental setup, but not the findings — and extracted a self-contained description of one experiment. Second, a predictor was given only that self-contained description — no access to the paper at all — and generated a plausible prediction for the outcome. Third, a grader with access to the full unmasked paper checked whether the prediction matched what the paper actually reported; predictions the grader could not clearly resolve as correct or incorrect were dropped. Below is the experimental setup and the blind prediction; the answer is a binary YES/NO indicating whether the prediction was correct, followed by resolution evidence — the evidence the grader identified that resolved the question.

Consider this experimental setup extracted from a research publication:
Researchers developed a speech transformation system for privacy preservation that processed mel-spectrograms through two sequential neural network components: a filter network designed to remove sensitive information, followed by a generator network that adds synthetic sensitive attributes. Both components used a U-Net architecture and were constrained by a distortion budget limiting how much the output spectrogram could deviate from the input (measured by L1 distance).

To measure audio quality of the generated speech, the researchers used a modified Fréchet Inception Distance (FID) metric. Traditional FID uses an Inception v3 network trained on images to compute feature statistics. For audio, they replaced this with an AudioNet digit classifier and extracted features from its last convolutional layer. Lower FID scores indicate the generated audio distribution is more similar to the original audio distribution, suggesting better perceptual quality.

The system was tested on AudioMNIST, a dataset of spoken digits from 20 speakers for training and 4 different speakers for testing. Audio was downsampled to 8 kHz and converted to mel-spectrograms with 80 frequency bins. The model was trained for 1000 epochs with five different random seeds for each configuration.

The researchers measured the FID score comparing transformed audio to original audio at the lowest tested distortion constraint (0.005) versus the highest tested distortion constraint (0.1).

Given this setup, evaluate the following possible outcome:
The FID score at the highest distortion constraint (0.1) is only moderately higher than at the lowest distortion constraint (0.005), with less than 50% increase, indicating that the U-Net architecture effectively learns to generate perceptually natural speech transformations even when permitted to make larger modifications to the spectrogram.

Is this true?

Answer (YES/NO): NO